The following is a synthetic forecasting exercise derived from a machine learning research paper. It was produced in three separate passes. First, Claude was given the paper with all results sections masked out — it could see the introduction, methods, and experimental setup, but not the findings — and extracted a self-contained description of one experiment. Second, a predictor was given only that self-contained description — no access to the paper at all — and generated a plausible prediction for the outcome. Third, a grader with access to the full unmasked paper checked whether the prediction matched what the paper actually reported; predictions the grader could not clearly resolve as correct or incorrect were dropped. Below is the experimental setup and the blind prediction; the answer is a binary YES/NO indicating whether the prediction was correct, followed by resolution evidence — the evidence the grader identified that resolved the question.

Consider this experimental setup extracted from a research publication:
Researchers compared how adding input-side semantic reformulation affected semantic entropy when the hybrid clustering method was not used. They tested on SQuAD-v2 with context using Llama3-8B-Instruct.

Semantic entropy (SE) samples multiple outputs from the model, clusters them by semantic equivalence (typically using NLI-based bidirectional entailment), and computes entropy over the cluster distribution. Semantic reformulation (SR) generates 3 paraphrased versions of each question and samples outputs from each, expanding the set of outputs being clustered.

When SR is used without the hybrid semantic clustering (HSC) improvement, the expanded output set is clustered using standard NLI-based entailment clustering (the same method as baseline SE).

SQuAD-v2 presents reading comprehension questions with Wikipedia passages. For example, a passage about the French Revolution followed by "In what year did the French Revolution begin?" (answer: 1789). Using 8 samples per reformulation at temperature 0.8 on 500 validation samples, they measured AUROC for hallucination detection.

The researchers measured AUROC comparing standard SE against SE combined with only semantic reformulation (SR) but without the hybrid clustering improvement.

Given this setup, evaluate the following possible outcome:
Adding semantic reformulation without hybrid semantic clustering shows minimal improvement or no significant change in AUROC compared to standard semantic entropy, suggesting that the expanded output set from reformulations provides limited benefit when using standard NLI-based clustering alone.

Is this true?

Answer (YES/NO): NO